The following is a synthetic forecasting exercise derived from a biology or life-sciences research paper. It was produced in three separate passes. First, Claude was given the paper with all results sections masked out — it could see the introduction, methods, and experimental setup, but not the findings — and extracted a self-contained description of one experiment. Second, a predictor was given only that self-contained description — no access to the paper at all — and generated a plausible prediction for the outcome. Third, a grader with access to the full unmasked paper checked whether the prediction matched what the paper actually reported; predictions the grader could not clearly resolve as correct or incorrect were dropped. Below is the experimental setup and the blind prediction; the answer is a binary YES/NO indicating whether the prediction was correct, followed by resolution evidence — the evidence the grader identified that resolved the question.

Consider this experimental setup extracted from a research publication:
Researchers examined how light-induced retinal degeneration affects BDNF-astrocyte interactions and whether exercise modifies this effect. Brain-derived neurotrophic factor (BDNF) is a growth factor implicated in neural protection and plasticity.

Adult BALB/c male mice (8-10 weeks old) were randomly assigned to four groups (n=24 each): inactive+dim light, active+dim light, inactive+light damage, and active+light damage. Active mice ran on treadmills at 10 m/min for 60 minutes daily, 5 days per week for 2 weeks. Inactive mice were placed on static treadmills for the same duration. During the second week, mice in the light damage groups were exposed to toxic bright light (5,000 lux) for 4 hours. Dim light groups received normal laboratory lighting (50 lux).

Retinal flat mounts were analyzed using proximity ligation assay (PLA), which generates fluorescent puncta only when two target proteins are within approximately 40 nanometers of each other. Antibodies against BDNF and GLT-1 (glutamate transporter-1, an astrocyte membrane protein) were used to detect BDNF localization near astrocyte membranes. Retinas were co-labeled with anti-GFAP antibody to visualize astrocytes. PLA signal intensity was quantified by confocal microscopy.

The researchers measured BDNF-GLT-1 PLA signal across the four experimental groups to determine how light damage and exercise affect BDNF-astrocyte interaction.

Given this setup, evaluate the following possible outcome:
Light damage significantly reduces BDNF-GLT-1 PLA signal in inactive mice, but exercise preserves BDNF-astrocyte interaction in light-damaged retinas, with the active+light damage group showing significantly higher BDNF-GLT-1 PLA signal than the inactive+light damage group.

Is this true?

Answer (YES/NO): YES